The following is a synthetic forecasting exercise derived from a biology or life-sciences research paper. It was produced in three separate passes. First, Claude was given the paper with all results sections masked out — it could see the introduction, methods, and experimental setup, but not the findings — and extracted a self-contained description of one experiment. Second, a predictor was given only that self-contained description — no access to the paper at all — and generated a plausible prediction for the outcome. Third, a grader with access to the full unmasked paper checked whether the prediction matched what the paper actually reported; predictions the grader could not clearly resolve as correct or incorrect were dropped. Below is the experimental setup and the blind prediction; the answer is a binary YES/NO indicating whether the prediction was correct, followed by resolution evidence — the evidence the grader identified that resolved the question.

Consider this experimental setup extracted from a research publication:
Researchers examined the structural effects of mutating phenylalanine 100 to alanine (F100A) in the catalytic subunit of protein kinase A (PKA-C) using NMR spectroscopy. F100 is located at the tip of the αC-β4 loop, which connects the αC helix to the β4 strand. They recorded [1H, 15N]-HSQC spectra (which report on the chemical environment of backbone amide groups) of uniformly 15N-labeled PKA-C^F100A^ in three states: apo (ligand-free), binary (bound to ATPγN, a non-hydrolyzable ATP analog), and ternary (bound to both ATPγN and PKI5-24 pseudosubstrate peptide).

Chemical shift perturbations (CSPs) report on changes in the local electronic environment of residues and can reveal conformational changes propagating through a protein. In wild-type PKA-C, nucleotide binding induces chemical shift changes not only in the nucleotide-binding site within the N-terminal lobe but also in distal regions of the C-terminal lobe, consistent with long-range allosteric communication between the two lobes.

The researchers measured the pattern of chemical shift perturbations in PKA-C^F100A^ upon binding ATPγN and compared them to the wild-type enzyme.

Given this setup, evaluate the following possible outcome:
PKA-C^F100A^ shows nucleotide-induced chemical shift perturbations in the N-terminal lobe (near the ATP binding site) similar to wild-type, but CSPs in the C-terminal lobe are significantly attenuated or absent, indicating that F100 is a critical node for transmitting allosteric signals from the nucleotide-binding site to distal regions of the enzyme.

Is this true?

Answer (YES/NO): NO